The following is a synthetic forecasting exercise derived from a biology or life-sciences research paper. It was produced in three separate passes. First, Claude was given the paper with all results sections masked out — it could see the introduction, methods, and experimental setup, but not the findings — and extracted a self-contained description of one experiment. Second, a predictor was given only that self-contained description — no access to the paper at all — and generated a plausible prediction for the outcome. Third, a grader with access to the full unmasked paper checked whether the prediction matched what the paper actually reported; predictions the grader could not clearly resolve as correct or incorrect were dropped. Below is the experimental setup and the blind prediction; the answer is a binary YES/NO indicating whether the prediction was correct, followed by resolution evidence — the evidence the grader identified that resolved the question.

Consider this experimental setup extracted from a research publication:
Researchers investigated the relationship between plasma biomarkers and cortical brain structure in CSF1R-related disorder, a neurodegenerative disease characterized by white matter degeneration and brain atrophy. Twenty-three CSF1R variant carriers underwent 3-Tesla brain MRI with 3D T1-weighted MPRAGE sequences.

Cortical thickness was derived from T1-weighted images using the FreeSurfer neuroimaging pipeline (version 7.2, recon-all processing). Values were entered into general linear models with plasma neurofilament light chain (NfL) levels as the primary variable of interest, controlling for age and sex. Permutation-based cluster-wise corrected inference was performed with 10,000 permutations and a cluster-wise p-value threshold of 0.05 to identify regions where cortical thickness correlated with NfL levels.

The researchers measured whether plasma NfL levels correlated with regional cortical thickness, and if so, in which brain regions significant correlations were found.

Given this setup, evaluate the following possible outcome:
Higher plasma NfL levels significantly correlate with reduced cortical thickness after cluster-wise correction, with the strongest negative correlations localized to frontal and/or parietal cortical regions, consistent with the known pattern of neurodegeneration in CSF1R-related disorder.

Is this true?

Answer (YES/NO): YES